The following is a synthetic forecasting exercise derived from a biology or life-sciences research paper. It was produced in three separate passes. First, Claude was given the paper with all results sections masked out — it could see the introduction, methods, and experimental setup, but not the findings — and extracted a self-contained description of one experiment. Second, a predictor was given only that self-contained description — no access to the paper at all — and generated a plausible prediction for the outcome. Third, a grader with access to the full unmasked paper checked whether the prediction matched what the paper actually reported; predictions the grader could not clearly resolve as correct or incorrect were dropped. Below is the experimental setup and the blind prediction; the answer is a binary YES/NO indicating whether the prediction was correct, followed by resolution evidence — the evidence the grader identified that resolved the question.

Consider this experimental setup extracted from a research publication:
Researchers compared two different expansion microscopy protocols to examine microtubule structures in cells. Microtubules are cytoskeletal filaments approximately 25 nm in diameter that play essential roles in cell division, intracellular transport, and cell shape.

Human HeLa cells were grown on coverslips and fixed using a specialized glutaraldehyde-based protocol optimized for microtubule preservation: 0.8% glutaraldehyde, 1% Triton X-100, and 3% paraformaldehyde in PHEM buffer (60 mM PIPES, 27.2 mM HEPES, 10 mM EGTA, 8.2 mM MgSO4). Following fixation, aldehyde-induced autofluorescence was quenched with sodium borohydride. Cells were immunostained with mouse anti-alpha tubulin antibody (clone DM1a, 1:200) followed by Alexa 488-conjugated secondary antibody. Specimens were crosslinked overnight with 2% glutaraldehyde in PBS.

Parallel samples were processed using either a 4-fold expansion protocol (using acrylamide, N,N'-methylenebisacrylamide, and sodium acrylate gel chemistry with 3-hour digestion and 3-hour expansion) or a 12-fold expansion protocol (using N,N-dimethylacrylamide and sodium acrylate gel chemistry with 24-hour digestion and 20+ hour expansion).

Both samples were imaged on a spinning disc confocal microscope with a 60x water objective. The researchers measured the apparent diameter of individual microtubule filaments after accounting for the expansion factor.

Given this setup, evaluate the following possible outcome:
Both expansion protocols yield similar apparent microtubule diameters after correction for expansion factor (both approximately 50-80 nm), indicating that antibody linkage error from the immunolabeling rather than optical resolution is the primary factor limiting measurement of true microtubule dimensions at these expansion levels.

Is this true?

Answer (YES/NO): NO